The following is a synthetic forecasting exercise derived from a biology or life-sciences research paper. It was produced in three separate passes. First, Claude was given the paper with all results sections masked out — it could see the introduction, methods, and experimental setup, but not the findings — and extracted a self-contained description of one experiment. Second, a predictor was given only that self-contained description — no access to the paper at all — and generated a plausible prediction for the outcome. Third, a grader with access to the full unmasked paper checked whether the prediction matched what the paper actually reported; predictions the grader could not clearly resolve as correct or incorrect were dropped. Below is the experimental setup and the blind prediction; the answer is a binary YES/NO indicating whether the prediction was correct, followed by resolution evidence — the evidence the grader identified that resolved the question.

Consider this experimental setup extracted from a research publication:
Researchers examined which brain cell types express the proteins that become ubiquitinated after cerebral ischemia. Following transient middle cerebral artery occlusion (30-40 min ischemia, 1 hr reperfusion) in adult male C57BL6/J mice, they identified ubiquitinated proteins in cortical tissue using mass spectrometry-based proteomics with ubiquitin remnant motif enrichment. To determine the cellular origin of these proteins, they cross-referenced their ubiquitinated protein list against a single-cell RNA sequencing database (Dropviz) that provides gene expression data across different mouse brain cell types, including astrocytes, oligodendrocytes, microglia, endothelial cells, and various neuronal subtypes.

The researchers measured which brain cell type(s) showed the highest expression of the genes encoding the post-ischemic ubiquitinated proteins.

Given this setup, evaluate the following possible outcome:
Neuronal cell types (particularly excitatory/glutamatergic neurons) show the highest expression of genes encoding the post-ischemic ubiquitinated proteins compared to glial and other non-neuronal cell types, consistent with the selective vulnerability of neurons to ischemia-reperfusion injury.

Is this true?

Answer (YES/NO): YES